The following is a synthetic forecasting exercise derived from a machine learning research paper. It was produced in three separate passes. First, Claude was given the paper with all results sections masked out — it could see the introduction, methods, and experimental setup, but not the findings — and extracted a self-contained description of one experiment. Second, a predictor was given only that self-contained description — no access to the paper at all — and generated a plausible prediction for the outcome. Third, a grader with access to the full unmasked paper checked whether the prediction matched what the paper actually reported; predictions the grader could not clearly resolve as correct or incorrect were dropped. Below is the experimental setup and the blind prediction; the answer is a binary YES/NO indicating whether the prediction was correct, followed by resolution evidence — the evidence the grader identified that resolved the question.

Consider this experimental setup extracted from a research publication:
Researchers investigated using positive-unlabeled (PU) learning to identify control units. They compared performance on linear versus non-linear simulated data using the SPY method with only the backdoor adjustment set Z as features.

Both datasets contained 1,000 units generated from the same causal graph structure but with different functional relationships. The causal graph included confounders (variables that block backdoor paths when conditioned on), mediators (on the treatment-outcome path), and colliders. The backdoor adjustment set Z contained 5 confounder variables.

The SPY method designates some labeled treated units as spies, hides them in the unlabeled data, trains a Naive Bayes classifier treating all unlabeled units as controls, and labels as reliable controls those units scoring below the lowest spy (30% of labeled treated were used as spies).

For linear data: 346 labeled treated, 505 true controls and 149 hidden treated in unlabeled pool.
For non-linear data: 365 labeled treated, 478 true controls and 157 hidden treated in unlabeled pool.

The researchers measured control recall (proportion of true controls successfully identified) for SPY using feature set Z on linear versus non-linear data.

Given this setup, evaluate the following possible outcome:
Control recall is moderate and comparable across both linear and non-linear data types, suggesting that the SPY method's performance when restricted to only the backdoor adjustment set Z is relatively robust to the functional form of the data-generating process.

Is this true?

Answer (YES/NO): NO